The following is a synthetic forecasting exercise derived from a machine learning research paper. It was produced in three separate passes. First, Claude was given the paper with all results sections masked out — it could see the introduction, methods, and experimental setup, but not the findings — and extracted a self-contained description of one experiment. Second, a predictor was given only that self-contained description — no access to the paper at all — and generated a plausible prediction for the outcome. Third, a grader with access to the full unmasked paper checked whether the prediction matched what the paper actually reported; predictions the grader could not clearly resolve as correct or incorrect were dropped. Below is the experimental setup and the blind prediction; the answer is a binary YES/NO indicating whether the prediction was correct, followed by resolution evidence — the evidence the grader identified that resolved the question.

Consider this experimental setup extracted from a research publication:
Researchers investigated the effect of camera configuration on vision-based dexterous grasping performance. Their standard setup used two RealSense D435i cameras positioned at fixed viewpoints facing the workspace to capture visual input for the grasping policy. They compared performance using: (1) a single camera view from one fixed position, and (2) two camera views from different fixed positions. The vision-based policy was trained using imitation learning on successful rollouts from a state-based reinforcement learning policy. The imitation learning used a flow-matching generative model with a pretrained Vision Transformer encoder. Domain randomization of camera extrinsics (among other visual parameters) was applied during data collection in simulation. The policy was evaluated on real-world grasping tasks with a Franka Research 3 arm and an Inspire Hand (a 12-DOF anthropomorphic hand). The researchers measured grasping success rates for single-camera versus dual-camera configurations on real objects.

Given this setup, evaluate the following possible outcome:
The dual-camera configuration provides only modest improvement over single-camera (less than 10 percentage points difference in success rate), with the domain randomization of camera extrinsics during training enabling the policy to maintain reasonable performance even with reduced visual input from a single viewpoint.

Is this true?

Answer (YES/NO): NO